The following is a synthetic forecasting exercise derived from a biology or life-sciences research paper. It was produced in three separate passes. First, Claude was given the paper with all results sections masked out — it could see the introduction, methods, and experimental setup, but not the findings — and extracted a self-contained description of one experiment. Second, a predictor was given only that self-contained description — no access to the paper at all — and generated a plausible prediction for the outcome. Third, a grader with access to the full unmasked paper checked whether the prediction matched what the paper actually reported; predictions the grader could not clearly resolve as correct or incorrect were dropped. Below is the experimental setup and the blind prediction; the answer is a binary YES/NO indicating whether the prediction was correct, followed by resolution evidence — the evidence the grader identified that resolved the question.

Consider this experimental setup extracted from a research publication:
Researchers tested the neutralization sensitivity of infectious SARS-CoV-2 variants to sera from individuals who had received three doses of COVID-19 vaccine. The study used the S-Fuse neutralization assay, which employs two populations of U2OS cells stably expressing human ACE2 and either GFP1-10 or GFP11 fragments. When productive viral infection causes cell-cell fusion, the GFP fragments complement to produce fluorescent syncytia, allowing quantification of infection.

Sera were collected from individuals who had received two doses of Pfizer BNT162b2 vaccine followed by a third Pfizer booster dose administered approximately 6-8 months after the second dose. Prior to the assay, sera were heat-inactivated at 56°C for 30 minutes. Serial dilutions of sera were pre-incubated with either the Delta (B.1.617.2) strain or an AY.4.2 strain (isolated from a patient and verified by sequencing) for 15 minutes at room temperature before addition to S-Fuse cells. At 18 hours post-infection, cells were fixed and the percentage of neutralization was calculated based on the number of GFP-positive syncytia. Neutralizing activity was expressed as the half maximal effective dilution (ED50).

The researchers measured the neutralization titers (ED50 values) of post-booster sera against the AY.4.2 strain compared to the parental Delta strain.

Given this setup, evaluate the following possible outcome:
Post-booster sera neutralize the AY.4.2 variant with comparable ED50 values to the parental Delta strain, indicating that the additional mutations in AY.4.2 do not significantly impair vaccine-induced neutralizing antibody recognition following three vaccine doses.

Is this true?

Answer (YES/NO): NO